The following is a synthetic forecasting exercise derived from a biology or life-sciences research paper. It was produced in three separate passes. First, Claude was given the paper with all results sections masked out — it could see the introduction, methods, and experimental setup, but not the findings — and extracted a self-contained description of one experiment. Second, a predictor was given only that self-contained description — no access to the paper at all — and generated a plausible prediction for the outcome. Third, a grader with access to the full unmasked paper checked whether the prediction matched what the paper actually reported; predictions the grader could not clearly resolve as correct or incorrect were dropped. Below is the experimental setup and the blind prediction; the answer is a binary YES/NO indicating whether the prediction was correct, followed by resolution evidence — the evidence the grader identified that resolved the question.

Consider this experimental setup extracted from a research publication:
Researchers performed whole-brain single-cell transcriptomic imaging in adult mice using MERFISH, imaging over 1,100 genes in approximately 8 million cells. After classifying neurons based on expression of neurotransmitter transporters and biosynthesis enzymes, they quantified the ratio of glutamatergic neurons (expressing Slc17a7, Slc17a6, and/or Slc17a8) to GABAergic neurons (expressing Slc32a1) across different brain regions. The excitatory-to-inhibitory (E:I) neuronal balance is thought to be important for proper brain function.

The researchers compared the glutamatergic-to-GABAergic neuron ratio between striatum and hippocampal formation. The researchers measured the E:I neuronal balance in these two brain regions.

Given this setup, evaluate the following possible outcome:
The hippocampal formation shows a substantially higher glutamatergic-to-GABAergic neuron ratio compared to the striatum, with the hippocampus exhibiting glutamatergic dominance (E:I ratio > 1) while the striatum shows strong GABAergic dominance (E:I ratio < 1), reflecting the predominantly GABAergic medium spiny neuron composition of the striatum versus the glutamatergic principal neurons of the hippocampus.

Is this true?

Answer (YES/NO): YES